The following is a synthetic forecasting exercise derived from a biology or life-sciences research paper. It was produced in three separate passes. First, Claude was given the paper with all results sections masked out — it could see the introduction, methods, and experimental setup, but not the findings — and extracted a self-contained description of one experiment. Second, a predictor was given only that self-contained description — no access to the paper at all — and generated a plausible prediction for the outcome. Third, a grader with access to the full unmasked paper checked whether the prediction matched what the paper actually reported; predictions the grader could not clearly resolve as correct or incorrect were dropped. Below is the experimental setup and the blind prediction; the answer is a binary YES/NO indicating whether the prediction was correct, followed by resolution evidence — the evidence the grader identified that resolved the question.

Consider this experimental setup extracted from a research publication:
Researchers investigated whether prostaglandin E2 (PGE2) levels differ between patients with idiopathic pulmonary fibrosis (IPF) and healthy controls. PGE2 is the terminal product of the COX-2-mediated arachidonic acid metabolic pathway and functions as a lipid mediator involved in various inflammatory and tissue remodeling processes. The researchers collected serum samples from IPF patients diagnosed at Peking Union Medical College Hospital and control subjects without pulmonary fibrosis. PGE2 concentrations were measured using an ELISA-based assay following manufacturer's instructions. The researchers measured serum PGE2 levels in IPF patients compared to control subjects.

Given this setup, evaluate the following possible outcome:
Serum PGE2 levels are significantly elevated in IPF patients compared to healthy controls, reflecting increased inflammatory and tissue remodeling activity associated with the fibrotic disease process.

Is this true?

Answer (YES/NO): NO